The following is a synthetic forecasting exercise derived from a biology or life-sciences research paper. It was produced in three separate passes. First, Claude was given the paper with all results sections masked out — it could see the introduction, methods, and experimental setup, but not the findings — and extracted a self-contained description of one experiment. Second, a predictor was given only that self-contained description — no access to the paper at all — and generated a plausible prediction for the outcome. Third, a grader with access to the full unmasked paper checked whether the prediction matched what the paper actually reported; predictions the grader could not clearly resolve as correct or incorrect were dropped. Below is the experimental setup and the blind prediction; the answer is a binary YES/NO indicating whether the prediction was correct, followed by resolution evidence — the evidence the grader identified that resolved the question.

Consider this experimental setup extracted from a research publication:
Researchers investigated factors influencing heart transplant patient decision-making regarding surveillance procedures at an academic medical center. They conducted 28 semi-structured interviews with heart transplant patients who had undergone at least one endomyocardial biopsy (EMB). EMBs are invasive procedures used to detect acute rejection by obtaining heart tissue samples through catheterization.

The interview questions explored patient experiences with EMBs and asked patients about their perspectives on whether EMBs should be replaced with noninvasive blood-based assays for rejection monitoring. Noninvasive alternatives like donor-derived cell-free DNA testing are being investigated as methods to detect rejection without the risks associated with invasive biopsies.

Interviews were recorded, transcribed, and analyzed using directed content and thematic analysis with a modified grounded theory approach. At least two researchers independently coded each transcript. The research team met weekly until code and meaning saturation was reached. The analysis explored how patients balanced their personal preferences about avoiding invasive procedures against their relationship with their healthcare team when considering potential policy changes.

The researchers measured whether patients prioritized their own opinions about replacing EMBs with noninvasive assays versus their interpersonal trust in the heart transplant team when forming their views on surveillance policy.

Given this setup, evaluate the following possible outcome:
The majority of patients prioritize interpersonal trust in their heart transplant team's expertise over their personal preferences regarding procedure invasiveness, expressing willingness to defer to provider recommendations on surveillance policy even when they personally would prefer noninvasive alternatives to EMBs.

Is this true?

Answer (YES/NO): YES